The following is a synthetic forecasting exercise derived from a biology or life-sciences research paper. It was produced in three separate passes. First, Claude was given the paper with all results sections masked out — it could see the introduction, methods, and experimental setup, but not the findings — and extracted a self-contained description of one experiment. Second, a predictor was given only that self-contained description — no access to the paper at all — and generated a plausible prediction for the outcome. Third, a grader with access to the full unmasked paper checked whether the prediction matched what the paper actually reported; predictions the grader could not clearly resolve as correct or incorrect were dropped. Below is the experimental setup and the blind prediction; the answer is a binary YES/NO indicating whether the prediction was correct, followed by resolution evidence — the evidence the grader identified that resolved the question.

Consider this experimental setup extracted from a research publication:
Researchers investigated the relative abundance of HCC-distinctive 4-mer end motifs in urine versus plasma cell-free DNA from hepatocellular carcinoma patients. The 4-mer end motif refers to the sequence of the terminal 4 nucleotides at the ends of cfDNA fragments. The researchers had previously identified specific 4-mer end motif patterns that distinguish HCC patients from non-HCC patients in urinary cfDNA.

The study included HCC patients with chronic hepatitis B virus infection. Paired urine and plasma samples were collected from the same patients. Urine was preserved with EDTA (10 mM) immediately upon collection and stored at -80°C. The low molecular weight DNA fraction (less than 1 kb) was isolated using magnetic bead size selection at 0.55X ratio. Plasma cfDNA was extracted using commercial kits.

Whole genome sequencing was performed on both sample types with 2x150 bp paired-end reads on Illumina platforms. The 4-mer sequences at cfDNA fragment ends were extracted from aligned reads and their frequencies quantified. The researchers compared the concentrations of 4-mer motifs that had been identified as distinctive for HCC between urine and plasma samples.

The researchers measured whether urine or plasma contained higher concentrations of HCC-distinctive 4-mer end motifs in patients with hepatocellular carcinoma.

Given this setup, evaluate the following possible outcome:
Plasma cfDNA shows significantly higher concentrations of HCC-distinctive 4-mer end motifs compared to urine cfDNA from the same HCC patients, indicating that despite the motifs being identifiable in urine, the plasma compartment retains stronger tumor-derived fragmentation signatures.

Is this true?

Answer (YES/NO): NO